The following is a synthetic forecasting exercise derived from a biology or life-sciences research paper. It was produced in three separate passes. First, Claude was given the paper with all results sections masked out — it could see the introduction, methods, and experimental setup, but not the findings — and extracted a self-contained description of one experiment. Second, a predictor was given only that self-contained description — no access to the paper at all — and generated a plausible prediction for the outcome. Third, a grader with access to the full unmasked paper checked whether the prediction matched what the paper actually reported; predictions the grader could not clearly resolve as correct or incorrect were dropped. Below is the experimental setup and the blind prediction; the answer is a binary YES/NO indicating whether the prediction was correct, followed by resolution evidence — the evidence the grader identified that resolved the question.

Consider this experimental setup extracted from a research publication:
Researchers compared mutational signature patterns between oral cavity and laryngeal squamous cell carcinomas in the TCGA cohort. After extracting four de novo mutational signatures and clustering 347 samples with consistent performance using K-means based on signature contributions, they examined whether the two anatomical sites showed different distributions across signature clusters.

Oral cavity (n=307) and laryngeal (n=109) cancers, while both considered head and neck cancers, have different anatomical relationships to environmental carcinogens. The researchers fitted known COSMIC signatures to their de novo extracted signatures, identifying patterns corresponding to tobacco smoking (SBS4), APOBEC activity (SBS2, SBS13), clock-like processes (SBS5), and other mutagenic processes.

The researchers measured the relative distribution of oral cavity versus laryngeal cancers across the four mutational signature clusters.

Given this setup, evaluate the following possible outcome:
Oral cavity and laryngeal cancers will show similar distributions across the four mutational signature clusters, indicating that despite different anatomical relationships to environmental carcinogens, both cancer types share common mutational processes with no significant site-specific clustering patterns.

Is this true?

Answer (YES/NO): NO